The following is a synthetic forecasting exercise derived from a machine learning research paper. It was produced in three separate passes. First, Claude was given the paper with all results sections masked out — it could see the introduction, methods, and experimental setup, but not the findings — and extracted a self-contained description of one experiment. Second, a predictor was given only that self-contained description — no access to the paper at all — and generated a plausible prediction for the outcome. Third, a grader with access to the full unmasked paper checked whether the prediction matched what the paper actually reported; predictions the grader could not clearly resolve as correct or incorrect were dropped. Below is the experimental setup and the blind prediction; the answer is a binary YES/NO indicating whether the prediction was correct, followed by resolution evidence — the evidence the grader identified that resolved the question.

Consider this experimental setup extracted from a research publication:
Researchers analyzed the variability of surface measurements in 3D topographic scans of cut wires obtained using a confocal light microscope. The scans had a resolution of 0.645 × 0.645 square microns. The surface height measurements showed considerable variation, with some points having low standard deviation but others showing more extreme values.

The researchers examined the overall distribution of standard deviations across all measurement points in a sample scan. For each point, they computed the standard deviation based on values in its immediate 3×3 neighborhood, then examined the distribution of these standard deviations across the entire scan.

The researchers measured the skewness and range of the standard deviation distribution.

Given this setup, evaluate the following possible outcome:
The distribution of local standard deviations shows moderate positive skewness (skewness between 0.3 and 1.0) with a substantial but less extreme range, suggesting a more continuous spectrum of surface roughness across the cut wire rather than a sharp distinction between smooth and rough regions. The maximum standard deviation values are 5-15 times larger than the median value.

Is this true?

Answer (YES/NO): NO